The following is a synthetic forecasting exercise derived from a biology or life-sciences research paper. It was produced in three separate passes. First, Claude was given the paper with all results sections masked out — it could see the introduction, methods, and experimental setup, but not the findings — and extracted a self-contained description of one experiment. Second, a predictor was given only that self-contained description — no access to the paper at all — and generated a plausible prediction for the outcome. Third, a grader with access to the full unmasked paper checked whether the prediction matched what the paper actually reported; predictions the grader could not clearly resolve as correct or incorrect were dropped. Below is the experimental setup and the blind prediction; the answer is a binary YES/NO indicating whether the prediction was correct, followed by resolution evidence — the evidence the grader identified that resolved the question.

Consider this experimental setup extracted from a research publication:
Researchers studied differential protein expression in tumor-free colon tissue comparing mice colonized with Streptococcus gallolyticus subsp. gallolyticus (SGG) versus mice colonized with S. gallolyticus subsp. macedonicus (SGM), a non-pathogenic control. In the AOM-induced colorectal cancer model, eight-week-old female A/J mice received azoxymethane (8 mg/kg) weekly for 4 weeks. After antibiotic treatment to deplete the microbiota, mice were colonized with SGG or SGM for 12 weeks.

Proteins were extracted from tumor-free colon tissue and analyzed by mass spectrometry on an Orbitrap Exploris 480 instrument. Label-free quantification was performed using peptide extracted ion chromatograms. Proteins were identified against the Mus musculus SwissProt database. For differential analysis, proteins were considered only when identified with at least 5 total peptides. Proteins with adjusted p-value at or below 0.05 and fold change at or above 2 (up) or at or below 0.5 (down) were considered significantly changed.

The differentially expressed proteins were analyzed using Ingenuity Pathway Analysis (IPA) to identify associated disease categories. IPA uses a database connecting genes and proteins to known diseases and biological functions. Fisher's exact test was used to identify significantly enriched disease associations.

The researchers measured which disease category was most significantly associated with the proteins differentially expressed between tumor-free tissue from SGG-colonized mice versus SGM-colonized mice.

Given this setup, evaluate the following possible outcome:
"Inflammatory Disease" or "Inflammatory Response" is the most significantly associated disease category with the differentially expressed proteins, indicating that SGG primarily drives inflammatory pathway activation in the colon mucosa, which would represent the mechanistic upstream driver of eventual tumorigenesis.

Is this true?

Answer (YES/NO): NO